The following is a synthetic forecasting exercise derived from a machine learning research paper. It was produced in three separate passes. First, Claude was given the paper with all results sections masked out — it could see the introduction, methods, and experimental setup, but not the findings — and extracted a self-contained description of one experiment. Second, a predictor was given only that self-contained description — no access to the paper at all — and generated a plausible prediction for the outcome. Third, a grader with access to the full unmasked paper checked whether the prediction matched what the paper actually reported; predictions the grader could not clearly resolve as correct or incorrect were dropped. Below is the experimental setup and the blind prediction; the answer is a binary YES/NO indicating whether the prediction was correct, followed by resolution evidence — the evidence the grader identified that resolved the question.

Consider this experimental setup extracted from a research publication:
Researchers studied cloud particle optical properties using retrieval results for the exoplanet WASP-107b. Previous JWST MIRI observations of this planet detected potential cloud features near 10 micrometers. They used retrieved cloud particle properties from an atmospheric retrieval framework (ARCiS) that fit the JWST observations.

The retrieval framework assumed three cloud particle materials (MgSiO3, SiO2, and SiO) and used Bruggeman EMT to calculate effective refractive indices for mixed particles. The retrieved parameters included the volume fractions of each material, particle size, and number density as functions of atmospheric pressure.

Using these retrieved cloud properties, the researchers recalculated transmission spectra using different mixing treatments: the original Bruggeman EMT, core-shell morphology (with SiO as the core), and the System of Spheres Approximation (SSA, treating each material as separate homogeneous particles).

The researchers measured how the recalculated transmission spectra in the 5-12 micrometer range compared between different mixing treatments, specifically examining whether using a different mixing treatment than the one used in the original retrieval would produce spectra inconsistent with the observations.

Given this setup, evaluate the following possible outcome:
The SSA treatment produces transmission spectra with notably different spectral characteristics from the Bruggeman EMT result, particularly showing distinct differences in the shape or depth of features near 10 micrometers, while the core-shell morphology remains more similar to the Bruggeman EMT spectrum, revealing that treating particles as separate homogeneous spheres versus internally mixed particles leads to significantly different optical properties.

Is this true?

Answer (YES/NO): YES